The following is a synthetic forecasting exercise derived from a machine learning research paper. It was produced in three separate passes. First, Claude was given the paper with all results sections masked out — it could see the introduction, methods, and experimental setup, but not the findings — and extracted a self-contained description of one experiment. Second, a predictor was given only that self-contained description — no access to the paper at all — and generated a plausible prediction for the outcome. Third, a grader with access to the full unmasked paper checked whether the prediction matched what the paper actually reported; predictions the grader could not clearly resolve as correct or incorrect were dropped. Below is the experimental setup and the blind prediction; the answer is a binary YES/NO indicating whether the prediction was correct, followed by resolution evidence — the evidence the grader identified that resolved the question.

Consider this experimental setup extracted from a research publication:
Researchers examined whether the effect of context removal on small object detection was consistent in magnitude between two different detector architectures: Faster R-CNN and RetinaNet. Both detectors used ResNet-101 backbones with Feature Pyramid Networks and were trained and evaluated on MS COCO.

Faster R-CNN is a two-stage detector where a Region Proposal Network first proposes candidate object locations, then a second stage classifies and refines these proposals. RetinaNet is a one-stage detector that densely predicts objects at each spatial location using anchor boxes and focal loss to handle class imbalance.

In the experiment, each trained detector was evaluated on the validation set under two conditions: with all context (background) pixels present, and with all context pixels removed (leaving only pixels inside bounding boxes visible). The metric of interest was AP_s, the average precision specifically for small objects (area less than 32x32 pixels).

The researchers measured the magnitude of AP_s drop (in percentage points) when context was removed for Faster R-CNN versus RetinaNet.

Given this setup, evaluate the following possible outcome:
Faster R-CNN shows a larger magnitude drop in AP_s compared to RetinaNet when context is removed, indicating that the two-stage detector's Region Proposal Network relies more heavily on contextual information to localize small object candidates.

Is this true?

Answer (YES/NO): YES